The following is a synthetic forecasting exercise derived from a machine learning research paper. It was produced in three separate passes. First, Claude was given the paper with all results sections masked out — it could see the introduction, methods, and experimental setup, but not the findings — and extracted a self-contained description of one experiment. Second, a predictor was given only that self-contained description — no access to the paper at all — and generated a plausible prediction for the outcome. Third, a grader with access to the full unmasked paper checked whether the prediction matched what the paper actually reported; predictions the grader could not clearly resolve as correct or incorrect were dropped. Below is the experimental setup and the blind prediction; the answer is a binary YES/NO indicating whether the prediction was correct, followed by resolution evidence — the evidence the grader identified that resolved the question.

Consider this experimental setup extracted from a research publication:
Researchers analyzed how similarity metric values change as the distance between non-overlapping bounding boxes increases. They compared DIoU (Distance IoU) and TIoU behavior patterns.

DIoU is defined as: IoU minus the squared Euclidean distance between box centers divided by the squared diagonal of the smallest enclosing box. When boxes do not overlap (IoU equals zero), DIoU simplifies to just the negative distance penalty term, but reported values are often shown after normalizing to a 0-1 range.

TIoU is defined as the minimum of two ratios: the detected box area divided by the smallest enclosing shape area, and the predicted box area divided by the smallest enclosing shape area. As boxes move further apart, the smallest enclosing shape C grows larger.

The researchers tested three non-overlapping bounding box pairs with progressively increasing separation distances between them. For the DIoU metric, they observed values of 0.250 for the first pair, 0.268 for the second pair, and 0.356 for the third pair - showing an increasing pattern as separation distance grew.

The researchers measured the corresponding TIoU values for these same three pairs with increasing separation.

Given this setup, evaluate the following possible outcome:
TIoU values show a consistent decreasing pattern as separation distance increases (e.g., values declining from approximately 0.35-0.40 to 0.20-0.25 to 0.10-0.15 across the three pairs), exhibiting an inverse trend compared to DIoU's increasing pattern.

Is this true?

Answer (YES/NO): NO